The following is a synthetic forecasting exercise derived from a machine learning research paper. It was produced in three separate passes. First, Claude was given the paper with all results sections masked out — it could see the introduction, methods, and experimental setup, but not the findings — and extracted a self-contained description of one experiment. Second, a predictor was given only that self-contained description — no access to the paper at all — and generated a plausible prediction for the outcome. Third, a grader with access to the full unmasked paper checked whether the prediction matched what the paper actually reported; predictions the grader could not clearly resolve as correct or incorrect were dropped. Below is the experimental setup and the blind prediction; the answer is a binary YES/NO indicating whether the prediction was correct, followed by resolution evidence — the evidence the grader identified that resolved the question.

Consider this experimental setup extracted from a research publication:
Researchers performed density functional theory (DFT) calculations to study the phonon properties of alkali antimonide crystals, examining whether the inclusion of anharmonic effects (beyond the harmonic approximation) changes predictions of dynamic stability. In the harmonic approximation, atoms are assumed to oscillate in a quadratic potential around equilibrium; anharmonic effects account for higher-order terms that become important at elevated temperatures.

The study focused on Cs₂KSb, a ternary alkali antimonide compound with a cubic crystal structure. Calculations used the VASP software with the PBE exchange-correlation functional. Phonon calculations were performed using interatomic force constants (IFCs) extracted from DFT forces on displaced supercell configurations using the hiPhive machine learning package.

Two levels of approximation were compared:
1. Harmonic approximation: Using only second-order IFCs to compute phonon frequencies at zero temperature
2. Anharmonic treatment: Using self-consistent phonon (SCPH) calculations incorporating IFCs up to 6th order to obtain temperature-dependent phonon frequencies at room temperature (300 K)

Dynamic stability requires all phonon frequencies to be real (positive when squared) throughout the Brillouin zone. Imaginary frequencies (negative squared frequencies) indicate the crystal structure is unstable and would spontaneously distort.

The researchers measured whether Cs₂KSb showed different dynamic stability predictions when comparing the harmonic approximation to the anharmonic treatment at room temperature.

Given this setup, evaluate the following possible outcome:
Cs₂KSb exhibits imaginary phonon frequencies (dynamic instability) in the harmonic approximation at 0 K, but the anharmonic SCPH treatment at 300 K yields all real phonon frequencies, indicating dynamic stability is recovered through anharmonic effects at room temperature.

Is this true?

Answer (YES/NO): NO